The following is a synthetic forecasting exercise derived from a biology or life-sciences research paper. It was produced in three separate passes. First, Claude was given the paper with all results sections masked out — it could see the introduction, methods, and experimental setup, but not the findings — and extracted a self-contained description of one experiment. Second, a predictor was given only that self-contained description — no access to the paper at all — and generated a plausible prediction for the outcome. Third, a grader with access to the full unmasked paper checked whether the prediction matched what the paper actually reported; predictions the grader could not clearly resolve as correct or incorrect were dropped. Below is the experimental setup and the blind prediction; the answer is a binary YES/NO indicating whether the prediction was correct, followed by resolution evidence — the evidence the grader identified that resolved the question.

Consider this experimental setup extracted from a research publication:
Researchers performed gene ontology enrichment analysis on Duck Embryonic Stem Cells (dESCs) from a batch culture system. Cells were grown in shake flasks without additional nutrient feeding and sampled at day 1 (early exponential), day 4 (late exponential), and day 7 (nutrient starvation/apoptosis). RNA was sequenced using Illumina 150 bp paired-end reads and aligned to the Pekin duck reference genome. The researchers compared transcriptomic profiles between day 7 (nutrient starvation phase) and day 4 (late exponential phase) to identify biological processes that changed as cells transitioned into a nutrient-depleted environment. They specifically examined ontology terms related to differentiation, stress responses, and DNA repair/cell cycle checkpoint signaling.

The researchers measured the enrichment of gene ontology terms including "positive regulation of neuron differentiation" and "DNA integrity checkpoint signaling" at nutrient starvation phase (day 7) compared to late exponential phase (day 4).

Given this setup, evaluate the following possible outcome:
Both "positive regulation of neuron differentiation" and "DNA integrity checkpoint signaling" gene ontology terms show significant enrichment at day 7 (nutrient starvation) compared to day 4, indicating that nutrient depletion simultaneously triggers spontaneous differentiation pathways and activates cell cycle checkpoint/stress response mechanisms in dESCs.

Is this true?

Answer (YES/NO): NO